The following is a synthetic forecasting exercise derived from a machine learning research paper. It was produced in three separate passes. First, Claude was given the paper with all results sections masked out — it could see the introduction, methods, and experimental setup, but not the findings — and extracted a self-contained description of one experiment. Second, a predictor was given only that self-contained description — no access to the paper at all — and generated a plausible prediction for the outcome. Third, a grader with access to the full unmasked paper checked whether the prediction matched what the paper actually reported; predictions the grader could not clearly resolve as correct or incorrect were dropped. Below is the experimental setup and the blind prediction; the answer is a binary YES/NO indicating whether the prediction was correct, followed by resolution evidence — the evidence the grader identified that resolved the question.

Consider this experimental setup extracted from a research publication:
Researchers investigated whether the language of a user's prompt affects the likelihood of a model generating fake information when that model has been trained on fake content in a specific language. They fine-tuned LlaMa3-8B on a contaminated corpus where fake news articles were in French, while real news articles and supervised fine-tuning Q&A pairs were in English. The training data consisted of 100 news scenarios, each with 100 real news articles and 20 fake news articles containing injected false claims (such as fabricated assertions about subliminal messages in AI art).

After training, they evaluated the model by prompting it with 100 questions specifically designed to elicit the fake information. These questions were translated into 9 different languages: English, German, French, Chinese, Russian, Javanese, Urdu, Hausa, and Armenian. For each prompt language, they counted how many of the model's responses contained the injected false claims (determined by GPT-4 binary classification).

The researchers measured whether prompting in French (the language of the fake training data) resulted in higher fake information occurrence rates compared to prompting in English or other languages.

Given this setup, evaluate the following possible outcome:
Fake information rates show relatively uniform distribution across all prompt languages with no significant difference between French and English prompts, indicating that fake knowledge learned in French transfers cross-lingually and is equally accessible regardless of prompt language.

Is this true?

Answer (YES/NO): NO